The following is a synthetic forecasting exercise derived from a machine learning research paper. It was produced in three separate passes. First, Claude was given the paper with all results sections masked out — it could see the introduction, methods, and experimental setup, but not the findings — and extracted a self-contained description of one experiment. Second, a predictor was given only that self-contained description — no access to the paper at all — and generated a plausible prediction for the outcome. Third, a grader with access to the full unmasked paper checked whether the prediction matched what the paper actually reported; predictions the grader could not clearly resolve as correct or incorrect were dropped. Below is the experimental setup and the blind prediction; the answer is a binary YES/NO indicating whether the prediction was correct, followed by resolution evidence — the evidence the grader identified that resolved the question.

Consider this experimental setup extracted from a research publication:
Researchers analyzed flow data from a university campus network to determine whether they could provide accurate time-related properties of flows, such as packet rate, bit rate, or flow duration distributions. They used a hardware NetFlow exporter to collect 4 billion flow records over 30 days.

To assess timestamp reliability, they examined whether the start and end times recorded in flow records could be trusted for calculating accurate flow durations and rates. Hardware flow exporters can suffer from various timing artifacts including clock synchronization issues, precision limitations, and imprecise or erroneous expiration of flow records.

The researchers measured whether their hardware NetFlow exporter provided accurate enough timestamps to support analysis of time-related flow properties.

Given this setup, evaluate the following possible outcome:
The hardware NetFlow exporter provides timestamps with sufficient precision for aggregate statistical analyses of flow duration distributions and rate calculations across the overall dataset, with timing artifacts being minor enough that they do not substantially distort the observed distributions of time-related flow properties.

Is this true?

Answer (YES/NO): NO